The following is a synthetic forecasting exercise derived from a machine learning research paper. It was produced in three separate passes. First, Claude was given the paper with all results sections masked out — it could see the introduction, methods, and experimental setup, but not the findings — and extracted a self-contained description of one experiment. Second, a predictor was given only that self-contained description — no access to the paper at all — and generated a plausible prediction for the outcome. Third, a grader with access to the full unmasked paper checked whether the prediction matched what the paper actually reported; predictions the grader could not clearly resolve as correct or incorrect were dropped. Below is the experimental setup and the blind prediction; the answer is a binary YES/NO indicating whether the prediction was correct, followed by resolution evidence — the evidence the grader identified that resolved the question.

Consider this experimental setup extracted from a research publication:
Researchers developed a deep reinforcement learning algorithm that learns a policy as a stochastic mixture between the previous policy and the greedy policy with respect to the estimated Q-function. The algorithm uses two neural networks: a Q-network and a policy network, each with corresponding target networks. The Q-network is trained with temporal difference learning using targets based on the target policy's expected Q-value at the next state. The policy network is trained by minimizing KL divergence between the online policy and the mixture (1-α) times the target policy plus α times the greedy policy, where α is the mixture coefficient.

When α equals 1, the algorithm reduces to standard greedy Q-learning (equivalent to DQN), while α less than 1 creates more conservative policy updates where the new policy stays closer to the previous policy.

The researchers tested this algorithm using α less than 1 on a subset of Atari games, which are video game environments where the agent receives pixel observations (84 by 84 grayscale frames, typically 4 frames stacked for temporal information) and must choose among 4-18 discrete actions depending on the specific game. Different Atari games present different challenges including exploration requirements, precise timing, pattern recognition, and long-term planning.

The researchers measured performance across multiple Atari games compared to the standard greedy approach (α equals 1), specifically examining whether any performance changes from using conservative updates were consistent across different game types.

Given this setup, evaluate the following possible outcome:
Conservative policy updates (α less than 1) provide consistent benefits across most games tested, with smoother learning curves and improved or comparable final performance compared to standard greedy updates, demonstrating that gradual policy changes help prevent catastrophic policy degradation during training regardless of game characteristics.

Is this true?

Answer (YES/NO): NO